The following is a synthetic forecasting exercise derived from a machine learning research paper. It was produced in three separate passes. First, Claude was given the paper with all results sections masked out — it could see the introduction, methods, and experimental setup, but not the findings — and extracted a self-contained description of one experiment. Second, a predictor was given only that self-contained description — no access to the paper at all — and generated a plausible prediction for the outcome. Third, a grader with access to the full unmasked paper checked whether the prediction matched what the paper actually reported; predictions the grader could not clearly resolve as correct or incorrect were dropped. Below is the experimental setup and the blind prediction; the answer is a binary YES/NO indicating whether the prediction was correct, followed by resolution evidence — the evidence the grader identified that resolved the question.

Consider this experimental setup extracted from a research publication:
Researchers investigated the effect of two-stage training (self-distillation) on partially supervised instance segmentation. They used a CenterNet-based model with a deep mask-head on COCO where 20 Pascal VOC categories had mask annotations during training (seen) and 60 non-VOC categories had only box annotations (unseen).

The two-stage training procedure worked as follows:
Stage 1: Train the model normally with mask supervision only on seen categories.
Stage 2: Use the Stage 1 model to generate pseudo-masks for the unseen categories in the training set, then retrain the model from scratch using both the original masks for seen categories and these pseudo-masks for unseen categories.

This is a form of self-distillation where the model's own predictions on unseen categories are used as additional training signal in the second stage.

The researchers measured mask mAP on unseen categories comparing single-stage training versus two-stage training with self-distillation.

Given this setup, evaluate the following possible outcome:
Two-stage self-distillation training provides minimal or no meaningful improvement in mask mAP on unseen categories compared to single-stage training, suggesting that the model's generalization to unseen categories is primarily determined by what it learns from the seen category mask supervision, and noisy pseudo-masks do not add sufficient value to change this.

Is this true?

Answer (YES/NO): NO